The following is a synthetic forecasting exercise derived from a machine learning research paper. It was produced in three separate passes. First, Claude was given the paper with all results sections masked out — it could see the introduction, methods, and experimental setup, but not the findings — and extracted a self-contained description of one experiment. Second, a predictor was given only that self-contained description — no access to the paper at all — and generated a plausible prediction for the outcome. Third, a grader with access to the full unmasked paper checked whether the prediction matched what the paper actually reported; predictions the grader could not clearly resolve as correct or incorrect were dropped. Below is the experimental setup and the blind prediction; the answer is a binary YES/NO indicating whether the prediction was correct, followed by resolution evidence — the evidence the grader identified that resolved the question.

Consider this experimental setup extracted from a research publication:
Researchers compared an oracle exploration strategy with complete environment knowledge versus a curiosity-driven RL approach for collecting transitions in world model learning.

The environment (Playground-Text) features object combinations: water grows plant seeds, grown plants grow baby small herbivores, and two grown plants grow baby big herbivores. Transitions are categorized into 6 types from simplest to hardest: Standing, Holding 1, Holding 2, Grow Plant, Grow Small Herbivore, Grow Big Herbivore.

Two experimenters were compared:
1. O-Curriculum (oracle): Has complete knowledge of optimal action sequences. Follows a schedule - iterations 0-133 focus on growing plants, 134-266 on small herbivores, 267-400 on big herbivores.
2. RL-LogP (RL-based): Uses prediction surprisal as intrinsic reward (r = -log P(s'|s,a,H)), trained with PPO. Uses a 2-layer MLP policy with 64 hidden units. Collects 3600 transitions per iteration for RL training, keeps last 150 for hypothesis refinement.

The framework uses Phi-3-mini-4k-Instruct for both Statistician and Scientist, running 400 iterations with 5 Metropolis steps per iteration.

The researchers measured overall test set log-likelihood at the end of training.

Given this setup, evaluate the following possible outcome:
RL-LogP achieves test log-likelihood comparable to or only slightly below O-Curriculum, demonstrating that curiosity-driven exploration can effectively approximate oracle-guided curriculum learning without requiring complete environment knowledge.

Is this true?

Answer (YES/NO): YES